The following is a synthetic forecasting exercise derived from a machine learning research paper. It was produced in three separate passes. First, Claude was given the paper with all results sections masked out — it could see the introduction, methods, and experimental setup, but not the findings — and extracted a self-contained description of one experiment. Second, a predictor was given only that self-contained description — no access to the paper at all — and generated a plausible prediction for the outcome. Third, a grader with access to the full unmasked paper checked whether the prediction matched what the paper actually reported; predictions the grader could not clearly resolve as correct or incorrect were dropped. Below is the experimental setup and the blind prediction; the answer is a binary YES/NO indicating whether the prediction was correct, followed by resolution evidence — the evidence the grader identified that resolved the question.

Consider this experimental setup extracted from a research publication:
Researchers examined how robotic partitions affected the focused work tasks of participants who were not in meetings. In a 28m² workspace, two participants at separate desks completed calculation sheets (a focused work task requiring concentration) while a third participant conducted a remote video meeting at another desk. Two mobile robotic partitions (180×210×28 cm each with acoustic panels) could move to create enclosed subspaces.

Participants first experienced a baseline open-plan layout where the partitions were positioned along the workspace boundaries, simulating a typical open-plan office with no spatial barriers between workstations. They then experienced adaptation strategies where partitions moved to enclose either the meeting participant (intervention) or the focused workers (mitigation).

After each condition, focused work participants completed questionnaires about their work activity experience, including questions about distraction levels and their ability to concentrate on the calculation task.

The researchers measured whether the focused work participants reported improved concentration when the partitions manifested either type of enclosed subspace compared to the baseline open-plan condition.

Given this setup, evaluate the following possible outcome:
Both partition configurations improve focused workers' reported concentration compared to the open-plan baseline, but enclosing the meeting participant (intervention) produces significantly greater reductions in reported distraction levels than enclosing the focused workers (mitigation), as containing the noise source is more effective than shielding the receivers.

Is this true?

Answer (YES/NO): NO